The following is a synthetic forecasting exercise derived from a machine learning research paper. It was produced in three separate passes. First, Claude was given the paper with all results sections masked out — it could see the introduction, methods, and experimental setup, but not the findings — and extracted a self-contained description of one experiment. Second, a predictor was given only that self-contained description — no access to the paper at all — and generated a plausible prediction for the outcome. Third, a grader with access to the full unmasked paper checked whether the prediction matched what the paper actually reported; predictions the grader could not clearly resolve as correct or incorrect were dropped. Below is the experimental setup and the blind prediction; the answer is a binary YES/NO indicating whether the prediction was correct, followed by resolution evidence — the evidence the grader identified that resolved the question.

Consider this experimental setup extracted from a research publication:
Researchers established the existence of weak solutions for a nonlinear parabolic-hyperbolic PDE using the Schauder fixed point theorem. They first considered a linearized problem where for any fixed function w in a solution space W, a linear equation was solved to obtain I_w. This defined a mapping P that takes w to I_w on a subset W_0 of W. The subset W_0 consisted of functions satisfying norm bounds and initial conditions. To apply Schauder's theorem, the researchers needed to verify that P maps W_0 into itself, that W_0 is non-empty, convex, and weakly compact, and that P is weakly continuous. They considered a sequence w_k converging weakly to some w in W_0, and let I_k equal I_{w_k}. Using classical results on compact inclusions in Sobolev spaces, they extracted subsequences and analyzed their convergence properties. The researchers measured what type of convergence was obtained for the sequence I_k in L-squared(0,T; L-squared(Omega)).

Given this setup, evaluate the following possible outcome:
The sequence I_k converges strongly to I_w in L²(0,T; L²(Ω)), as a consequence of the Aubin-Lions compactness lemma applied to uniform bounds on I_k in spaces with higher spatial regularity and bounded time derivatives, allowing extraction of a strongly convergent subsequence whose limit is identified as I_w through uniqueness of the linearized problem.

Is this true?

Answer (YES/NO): YES